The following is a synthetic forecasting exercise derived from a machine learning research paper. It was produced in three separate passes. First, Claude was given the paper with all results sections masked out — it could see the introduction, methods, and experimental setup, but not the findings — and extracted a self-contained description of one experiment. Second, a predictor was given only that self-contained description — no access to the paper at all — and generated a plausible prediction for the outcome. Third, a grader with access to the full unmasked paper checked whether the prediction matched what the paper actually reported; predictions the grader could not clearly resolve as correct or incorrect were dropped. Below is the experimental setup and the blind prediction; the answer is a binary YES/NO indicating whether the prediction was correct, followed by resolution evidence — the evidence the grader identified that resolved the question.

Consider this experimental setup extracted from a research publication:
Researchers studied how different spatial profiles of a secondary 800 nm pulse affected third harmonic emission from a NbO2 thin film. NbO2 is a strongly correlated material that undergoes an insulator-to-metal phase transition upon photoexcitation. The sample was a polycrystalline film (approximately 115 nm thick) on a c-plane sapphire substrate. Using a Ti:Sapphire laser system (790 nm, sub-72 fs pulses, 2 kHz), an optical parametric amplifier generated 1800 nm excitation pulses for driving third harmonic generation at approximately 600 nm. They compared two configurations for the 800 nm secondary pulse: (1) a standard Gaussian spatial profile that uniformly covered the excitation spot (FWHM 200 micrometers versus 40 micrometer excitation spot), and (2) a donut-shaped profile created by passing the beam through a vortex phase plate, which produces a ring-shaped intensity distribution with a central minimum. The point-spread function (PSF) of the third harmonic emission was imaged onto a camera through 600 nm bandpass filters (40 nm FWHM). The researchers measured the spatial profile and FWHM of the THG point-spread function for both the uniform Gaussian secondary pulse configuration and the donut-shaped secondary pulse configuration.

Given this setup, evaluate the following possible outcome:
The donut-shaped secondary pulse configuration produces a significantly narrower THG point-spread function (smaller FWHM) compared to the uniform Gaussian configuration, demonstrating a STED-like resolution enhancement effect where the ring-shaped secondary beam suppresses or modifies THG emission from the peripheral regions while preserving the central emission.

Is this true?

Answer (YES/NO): YES